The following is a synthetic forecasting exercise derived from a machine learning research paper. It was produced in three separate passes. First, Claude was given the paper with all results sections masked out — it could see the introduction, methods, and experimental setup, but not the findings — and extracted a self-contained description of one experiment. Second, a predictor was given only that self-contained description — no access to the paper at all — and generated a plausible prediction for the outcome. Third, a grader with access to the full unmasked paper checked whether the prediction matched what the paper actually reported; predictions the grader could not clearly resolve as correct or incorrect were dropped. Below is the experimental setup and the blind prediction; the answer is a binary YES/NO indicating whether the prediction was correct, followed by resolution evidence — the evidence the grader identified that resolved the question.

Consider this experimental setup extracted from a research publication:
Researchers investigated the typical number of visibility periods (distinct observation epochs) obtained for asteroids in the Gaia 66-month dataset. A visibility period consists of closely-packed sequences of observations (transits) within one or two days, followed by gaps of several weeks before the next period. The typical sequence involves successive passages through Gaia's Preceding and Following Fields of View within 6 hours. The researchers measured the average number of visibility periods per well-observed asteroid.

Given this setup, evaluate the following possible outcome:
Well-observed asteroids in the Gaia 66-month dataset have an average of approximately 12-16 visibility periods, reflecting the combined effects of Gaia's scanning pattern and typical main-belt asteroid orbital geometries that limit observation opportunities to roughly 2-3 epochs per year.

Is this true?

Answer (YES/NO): NO